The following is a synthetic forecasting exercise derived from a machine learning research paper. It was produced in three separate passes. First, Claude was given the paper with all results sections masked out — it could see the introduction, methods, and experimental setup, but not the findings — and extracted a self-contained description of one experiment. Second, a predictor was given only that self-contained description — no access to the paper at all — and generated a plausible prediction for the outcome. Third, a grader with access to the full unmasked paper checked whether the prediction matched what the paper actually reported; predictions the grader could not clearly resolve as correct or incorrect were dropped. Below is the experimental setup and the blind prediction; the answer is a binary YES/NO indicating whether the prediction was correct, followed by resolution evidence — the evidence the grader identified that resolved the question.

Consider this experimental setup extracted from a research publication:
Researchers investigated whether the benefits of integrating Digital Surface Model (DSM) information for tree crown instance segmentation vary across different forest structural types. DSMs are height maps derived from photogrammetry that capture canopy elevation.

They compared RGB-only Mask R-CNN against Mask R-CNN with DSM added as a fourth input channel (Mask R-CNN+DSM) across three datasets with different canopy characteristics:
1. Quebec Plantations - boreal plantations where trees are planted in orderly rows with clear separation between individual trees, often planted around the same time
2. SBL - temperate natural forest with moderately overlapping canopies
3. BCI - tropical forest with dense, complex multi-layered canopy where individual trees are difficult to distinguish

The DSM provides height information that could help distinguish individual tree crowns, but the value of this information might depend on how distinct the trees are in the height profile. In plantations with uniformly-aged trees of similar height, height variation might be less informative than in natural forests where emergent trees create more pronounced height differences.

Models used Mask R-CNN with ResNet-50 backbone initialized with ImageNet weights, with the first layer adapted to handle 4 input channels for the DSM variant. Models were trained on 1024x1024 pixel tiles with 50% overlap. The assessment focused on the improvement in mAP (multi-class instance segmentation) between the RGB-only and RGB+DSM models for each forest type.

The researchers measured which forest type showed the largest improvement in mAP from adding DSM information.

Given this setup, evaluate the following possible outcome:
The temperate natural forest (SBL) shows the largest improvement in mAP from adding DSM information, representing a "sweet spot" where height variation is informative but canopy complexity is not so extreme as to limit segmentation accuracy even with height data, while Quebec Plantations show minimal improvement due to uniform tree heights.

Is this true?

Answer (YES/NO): NO